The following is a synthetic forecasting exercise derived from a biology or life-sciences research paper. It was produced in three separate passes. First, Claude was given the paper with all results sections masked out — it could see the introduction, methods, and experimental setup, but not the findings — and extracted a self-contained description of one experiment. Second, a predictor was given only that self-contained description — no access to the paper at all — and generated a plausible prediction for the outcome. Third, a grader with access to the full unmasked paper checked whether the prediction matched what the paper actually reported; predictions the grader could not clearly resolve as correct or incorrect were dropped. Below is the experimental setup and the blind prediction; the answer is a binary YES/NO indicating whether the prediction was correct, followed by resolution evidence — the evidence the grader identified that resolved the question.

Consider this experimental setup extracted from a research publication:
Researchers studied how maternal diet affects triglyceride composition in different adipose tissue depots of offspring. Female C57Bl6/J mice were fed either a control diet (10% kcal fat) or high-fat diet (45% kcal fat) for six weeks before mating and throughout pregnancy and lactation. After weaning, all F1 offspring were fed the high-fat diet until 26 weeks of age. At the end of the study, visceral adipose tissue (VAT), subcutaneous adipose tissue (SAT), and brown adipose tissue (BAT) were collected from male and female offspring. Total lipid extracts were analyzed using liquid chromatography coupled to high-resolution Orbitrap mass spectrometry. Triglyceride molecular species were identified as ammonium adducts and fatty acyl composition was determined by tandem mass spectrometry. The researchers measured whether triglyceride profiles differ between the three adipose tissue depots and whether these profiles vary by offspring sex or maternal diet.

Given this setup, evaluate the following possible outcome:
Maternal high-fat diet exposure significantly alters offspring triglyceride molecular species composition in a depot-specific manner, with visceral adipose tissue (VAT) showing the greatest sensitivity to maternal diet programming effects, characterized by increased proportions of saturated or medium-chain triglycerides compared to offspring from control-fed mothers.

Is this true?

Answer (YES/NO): NO